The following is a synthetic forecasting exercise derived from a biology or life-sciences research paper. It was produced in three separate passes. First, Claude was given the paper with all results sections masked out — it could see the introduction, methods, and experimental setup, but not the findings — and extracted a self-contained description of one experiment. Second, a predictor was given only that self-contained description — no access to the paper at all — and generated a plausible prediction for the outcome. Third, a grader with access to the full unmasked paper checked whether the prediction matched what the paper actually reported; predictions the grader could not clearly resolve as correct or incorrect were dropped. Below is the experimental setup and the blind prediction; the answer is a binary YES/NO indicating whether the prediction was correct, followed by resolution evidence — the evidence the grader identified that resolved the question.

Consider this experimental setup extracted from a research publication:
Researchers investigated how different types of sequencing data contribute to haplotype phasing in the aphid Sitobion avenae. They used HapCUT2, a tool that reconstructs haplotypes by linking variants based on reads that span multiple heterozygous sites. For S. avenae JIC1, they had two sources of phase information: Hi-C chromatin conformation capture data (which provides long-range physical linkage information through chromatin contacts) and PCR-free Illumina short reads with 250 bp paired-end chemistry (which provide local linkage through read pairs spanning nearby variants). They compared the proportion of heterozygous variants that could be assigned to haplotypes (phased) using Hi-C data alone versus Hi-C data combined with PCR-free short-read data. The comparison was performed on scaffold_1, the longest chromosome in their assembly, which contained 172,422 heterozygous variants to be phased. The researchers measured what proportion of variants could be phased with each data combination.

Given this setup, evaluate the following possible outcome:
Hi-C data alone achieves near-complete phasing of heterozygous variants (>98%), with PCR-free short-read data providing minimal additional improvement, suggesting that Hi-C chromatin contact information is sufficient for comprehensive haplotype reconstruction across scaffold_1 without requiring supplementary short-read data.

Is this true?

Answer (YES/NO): NO